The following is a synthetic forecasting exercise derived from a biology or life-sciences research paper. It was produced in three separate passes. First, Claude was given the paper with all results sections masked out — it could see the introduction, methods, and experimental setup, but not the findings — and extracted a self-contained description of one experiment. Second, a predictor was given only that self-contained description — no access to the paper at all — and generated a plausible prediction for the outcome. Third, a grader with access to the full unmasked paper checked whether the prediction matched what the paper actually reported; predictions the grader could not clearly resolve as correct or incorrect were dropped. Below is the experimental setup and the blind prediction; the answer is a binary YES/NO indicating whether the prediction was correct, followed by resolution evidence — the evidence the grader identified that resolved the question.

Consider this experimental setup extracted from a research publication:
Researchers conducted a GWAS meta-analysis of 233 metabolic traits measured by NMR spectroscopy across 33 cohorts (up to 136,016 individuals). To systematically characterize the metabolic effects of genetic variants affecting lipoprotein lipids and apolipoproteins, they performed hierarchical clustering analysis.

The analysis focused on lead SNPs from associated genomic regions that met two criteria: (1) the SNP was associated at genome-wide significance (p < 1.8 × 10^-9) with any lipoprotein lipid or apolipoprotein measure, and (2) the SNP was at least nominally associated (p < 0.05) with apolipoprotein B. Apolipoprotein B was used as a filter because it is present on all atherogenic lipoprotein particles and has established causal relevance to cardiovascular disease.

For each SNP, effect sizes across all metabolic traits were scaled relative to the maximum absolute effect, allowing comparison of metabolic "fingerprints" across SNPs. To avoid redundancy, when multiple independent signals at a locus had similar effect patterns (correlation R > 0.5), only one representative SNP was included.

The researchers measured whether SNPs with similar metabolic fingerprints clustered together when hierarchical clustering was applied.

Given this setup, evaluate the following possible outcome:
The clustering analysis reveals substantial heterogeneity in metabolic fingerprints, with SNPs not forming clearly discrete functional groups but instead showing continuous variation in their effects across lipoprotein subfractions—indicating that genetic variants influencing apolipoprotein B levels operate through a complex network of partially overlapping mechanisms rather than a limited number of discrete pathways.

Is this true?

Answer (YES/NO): NO